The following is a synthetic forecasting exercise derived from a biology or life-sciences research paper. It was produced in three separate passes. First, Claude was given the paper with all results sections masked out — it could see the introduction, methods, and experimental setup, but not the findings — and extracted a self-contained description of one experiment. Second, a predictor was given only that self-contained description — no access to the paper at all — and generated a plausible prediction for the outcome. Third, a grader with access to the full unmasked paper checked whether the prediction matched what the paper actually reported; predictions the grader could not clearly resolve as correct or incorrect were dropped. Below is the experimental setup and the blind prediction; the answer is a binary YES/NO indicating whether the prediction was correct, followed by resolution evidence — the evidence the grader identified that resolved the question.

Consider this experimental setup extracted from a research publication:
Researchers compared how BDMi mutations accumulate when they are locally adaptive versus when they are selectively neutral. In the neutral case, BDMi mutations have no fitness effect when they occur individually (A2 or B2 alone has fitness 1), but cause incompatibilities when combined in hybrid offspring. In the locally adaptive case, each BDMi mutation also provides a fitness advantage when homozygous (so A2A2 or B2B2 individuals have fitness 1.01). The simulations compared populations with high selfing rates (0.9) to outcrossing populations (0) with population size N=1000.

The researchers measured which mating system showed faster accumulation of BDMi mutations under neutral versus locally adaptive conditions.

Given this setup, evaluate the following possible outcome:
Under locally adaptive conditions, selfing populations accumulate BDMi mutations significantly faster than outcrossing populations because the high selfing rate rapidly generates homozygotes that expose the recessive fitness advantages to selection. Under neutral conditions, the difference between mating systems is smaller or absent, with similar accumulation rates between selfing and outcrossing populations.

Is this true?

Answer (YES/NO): NO